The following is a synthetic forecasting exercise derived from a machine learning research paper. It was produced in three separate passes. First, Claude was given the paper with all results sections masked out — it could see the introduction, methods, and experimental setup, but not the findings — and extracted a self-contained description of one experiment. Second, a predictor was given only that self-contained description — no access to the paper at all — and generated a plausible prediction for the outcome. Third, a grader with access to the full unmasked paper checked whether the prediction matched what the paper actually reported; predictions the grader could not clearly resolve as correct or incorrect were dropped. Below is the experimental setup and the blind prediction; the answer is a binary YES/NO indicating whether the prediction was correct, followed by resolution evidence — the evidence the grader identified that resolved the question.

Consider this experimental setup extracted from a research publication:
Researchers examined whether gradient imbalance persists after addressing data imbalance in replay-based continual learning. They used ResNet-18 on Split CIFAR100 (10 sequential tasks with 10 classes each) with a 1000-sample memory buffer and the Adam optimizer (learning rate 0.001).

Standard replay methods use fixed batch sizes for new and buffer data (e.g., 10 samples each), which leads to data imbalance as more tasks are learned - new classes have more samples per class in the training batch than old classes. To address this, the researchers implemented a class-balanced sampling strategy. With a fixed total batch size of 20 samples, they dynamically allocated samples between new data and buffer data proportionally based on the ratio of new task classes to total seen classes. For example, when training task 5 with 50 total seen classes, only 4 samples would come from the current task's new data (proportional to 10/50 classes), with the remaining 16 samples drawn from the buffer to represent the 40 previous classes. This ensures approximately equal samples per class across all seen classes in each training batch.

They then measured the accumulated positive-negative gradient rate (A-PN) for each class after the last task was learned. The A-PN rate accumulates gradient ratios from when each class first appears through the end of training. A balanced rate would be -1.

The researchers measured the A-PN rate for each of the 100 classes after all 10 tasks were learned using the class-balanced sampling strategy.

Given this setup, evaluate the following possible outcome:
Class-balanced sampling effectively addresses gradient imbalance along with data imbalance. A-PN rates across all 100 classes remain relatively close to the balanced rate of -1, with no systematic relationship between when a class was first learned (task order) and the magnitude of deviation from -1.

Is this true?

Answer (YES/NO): NO